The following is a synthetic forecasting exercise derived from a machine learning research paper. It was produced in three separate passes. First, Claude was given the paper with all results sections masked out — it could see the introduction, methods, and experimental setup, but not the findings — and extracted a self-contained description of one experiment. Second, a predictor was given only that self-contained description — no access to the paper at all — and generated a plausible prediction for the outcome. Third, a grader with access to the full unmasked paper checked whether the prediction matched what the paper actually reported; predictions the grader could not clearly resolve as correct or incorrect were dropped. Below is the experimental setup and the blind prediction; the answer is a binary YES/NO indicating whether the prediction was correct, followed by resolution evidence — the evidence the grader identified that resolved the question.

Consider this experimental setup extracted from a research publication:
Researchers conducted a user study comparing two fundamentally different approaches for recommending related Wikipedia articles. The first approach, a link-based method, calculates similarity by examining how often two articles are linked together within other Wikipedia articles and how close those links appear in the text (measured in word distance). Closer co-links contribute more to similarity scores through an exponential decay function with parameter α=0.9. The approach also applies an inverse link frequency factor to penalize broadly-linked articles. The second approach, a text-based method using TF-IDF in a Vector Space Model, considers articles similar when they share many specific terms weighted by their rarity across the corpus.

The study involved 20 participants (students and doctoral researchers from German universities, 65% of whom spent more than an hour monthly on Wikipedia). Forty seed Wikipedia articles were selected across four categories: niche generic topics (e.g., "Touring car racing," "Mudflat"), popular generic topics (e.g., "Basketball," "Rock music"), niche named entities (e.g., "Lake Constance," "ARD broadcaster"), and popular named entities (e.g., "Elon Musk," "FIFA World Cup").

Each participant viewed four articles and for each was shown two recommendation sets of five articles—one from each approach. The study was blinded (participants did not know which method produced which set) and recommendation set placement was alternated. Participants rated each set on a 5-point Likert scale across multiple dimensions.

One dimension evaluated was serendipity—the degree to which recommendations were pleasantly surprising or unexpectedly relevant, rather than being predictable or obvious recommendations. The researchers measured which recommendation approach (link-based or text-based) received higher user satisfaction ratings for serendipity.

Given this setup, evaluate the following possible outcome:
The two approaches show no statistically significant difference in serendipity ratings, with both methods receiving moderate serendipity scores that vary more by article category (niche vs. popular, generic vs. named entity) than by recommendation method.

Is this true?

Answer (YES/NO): NO